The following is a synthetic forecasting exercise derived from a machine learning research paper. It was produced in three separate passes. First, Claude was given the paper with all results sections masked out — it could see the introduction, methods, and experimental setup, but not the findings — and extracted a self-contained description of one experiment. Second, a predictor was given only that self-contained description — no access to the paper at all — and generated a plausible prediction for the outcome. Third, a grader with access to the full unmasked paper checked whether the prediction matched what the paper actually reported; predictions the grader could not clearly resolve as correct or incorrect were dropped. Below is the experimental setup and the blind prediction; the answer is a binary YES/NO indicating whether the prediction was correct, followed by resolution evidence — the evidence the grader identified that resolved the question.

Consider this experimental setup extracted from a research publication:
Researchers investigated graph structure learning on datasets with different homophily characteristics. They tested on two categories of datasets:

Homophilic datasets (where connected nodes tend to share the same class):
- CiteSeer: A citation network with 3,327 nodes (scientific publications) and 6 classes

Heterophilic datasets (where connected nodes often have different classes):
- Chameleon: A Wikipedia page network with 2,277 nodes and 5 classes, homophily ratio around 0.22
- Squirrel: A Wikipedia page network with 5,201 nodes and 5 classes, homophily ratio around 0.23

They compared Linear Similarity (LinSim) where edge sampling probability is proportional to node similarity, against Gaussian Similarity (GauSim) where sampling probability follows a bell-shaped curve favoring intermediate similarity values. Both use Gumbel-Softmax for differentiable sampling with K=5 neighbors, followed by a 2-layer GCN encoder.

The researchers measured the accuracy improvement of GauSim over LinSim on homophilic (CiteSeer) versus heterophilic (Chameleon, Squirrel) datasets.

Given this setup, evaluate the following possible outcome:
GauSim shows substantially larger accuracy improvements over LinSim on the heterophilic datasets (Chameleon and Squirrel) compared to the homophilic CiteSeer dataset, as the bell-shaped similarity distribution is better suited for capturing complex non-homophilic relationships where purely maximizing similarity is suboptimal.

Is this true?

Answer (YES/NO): NO